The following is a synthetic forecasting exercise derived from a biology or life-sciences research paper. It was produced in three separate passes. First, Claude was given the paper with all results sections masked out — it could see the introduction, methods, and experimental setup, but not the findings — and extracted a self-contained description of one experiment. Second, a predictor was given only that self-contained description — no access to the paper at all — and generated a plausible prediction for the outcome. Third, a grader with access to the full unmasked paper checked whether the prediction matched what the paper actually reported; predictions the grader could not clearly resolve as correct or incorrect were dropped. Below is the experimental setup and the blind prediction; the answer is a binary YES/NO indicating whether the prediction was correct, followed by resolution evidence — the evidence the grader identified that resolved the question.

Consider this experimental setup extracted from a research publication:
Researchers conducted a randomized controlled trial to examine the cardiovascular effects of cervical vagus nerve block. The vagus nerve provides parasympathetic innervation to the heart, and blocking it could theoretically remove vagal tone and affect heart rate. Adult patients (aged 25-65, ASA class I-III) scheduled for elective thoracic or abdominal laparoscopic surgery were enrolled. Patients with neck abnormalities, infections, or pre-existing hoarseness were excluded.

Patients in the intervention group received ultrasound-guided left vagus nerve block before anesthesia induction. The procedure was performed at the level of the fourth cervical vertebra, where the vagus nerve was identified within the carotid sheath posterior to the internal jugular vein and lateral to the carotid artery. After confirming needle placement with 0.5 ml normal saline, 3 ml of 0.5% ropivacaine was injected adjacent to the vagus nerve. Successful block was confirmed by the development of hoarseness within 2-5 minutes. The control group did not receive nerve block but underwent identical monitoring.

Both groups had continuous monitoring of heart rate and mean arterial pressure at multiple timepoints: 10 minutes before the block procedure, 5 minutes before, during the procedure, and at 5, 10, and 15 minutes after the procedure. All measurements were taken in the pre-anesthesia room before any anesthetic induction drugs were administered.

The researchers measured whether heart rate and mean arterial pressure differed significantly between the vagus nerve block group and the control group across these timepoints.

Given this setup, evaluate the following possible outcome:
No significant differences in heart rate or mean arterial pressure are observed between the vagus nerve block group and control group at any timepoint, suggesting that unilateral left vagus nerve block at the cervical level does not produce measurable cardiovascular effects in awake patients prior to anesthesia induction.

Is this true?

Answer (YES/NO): YES